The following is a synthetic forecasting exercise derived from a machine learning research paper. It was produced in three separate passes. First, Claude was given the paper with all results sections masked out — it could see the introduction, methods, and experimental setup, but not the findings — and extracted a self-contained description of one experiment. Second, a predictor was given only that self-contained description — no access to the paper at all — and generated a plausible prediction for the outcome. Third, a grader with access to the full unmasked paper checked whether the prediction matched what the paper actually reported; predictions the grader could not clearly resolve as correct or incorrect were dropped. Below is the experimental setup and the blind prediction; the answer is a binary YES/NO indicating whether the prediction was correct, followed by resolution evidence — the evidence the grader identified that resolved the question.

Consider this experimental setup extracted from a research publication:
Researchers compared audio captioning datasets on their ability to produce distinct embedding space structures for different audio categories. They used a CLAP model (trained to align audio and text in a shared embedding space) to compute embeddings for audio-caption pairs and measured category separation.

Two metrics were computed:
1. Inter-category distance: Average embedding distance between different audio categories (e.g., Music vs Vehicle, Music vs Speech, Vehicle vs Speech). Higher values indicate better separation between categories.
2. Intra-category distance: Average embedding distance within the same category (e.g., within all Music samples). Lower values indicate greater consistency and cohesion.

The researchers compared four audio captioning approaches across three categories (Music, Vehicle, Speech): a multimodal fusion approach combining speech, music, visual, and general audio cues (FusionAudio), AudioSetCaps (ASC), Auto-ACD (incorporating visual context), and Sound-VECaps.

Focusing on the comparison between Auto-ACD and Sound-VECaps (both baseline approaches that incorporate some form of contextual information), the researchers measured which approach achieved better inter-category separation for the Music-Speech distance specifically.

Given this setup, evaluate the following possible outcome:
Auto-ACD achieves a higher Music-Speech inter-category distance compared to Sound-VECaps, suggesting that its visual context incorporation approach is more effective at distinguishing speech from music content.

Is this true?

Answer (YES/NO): YES